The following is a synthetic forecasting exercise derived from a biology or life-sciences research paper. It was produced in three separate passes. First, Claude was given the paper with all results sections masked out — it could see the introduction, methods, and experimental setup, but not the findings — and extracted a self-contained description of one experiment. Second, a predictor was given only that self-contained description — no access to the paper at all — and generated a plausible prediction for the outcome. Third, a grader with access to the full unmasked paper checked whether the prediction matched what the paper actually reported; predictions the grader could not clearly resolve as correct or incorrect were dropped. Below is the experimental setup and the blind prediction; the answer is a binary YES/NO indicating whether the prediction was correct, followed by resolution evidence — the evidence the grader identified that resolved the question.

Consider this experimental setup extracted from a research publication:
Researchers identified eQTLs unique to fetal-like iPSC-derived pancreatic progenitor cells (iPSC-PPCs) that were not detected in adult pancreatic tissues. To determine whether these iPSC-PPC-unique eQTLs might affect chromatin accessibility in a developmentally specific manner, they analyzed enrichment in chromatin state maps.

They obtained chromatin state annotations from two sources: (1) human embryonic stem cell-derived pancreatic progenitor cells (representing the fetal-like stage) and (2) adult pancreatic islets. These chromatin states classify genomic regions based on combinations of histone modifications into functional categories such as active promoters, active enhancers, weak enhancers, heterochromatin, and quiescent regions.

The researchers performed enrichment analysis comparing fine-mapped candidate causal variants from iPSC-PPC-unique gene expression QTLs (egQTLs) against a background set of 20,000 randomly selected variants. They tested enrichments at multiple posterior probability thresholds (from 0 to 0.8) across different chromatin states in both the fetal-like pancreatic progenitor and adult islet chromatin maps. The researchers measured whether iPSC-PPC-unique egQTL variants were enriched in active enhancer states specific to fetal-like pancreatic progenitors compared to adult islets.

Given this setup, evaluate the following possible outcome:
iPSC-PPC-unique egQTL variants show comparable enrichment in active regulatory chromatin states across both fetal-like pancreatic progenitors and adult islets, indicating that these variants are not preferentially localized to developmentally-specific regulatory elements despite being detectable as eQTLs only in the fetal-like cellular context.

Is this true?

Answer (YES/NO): NO